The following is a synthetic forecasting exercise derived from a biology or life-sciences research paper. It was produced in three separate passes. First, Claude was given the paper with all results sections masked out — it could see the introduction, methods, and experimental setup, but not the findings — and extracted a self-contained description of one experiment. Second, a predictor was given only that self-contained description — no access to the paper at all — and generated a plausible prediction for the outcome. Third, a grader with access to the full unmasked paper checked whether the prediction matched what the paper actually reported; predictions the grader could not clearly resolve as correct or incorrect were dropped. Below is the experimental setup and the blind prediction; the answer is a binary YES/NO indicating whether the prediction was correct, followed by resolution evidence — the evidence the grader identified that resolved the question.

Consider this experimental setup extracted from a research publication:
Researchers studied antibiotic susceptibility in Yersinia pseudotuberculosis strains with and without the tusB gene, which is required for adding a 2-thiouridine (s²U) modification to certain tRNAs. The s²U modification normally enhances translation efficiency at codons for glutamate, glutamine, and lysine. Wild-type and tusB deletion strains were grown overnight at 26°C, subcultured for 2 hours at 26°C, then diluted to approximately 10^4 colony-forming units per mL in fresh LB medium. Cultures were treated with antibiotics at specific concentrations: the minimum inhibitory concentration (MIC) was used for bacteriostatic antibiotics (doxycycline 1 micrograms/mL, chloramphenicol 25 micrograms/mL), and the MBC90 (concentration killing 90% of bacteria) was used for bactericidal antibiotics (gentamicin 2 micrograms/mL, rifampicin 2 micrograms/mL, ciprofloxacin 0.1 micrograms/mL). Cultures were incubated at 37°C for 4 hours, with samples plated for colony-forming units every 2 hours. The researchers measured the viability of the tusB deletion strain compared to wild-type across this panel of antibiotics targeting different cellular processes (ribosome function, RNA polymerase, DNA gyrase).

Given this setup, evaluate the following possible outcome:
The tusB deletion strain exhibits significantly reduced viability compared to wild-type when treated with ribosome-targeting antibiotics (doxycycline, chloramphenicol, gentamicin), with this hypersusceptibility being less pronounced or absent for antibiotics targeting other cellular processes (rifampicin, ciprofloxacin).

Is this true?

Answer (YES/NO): NO